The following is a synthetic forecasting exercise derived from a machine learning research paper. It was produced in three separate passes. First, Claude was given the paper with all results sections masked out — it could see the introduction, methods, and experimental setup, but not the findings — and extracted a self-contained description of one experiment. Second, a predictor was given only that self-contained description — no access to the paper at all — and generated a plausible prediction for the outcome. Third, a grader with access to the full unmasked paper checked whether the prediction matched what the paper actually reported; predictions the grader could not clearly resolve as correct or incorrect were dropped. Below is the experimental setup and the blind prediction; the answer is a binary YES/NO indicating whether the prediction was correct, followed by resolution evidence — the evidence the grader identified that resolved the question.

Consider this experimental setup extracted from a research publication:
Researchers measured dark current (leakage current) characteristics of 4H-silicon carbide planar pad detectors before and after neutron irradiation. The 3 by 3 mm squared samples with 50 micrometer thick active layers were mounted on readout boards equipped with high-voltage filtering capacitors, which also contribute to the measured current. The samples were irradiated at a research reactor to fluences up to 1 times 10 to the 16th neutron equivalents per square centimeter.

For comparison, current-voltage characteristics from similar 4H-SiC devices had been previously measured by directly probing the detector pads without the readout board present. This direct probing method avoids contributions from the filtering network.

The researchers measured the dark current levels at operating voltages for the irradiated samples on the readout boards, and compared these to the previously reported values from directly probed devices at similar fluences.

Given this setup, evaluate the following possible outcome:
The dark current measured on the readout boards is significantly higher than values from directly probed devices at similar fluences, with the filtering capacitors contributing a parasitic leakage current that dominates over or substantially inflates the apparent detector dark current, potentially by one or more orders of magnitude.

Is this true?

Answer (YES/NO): YES